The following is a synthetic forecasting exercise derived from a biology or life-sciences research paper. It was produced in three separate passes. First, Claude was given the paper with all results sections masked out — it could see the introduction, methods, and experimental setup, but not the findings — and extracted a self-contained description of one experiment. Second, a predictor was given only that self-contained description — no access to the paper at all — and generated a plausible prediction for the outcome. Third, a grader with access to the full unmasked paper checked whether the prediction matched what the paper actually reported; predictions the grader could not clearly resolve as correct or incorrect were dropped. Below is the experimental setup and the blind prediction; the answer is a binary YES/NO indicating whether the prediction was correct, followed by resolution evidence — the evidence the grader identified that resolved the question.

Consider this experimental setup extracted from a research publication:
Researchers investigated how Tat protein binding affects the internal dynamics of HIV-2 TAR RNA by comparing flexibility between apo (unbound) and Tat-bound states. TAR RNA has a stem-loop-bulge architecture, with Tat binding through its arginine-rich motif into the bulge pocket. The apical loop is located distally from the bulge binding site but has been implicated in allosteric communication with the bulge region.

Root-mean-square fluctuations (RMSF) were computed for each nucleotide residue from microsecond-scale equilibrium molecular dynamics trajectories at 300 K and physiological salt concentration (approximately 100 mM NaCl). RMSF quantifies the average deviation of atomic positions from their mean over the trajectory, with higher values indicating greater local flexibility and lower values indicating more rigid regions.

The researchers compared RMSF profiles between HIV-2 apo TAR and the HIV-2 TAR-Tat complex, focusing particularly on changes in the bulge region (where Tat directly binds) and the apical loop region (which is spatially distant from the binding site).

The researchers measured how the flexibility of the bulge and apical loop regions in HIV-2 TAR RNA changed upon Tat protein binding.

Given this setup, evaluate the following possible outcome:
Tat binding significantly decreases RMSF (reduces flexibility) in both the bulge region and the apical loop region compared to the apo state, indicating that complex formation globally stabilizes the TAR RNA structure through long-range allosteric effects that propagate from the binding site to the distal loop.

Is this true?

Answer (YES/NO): NO